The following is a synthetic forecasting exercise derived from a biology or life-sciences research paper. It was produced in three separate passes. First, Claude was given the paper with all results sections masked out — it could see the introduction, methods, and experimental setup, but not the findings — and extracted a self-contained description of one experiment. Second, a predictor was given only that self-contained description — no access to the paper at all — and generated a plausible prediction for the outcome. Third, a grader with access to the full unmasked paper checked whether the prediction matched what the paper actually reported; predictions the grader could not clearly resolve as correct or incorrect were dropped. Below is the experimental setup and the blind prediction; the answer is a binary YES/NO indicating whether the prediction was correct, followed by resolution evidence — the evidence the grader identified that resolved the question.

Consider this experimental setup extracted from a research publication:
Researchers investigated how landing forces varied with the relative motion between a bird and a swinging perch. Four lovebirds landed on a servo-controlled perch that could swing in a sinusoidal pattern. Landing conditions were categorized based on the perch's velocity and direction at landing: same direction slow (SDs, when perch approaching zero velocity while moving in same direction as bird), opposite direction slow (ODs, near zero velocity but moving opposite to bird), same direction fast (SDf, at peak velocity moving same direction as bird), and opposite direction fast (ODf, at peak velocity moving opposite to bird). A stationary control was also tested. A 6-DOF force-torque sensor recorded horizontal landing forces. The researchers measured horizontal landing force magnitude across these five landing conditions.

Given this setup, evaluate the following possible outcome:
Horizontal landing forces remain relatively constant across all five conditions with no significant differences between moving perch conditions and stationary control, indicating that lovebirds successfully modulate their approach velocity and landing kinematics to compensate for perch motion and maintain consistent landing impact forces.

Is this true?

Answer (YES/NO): NO